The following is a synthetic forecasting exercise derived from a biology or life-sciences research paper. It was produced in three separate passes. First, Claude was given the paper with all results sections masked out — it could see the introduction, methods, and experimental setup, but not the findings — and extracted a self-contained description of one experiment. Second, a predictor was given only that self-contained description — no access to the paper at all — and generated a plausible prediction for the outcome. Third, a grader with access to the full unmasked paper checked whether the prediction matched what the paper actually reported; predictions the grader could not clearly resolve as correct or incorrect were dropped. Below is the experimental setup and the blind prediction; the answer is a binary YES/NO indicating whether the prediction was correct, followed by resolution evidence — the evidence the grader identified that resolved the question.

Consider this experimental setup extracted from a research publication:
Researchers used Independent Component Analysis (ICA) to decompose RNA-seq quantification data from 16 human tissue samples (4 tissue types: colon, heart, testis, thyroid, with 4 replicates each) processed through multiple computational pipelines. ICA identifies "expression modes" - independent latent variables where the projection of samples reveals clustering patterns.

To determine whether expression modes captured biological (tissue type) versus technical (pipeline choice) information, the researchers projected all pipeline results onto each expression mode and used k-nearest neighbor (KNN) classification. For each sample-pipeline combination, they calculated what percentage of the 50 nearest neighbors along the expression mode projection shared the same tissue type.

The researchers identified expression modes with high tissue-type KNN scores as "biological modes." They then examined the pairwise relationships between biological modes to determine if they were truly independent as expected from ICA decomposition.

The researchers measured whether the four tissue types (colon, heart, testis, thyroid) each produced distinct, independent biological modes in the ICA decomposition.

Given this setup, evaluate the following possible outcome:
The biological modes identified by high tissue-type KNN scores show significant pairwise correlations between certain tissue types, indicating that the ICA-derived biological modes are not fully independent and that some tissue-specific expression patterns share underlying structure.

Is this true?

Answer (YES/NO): NO